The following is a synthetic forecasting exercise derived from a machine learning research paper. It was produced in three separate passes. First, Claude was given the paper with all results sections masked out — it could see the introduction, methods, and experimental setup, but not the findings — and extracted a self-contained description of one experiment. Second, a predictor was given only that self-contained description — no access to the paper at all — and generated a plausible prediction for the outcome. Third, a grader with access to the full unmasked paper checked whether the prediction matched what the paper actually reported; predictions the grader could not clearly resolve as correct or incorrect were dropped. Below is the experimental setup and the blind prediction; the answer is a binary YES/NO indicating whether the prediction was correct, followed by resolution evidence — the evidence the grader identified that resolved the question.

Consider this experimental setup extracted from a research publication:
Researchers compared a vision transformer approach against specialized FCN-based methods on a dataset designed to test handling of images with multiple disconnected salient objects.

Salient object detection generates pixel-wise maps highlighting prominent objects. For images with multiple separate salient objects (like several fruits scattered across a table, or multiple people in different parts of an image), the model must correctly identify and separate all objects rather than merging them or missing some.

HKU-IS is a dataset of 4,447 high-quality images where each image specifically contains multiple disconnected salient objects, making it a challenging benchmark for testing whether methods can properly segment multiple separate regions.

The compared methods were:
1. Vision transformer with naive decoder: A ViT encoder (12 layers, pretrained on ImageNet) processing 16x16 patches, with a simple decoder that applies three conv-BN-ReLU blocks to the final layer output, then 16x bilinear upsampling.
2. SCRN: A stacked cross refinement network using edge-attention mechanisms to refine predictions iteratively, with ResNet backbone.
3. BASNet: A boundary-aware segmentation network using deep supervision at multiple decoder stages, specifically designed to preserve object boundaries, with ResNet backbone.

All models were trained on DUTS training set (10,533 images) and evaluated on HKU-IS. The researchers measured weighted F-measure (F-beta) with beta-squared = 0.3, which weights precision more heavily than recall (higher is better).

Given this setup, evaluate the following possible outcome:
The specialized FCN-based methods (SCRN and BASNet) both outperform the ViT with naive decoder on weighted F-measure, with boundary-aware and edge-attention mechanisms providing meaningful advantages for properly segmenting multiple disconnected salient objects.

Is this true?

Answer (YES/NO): YES